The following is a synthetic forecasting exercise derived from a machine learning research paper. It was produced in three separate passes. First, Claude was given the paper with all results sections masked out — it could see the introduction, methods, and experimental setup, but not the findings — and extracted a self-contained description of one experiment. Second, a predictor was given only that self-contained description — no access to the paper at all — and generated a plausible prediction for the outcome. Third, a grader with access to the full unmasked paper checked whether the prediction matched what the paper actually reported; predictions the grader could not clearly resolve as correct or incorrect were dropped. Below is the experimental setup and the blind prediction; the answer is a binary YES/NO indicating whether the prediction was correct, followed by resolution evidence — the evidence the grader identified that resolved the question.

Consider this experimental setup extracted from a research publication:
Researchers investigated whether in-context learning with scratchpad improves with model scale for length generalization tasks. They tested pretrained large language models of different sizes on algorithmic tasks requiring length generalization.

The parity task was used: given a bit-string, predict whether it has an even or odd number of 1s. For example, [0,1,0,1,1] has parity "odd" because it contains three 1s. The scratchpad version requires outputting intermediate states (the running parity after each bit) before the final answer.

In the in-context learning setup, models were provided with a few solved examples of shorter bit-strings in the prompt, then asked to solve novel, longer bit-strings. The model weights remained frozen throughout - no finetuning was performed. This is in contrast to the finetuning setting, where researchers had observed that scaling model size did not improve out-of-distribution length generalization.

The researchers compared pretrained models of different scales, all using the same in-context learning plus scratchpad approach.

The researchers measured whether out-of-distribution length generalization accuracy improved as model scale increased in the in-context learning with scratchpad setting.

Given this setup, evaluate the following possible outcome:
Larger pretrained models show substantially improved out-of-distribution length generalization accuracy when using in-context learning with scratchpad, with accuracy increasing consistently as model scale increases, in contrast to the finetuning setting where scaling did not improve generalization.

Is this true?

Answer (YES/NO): YES